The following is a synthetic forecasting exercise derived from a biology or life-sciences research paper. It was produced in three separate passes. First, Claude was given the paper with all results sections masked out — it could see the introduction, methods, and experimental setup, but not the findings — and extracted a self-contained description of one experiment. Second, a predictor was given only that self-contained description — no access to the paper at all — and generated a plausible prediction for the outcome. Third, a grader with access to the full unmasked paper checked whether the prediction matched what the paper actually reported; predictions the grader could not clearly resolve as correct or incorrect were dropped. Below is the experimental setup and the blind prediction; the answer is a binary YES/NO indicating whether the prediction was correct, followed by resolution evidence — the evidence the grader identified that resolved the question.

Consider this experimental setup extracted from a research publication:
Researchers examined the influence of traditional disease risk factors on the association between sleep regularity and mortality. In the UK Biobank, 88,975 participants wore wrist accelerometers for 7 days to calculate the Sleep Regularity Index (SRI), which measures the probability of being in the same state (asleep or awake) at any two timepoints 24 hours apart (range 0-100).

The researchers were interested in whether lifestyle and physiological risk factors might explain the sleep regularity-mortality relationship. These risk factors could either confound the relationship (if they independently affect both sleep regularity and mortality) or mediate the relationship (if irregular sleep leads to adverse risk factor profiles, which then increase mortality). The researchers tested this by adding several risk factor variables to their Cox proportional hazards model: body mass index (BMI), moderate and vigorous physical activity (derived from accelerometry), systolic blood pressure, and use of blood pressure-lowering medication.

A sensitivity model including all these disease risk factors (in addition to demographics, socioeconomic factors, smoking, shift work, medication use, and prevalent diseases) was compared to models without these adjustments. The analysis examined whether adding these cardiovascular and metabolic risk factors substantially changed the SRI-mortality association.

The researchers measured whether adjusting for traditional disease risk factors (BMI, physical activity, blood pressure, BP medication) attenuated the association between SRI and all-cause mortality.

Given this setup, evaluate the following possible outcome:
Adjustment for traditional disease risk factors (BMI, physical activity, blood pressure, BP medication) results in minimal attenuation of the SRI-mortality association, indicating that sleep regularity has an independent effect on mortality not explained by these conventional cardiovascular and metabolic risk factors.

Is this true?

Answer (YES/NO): NO